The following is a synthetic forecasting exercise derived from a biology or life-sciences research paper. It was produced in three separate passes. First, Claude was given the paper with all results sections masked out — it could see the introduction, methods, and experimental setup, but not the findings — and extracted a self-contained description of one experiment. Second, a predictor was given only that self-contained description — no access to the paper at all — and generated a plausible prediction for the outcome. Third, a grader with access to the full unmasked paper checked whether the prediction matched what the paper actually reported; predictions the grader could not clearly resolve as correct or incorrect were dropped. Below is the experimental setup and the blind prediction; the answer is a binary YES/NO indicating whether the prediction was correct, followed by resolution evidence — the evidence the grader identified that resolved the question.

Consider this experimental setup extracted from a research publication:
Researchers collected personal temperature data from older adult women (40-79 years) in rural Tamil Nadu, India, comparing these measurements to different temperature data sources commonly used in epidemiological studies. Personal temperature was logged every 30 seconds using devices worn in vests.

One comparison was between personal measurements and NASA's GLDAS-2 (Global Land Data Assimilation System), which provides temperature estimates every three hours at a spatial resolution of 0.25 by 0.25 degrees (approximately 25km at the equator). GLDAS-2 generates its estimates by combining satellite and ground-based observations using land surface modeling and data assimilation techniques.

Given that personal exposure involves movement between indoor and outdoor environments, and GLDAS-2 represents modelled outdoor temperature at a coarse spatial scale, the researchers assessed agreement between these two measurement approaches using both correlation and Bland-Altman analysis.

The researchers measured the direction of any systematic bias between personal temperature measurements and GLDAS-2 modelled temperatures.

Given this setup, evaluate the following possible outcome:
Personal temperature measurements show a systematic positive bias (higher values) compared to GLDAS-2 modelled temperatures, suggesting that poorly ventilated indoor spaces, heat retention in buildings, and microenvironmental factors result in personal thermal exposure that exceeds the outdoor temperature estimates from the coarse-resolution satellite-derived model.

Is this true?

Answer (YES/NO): YES